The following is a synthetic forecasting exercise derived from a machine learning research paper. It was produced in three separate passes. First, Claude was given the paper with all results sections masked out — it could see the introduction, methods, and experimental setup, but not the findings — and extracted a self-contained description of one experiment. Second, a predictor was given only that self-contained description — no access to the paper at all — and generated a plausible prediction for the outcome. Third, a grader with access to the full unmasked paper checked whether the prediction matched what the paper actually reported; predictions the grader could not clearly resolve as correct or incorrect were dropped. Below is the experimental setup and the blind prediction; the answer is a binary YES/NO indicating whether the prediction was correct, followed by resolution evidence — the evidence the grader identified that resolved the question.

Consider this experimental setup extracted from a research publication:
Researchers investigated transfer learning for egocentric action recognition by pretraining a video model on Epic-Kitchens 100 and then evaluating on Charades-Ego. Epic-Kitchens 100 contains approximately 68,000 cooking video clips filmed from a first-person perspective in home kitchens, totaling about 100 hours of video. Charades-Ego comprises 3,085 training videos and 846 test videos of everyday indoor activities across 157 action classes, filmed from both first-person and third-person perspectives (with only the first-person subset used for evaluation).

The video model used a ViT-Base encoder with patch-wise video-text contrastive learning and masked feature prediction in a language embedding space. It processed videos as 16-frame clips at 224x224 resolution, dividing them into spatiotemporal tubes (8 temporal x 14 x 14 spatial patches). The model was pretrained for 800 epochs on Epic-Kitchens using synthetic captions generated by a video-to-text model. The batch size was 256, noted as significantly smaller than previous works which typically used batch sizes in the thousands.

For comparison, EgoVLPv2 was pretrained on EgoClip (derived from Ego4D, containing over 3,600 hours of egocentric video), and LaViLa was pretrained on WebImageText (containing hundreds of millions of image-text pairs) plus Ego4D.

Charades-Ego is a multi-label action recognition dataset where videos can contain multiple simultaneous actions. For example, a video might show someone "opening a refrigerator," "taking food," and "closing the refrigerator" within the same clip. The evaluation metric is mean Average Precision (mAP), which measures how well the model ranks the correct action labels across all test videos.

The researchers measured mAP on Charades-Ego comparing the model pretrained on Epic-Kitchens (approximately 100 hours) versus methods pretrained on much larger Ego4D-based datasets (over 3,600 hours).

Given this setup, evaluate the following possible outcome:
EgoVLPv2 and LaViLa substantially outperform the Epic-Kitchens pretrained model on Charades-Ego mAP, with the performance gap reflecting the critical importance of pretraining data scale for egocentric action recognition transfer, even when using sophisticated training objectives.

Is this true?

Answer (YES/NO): NO